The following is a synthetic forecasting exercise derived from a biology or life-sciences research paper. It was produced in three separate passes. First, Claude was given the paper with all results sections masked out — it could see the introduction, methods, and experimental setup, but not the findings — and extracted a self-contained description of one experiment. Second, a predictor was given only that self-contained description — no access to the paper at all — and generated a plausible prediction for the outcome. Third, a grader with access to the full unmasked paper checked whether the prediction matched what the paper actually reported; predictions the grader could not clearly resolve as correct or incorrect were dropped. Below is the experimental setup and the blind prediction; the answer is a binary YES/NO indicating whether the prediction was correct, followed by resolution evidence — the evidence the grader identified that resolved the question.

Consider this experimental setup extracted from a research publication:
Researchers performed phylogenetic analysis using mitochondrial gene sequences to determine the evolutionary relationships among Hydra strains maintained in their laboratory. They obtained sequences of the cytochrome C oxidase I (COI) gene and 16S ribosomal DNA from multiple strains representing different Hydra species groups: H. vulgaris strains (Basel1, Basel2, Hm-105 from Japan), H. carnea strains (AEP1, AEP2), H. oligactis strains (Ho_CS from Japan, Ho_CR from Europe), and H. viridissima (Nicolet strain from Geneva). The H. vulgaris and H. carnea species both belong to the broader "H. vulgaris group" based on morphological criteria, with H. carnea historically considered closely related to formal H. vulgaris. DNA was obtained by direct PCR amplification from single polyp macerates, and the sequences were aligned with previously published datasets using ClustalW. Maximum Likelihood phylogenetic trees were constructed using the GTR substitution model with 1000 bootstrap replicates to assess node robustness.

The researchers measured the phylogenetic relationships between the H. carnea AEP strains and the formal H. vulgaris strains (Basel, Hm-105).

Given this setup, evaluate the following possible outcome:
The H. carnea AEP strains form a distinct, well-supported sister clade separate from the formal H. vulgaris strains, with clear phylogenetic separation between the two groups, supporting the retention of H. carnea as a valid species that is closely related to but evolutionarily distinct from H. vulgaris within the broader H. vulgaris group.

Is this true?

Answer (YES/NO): YES